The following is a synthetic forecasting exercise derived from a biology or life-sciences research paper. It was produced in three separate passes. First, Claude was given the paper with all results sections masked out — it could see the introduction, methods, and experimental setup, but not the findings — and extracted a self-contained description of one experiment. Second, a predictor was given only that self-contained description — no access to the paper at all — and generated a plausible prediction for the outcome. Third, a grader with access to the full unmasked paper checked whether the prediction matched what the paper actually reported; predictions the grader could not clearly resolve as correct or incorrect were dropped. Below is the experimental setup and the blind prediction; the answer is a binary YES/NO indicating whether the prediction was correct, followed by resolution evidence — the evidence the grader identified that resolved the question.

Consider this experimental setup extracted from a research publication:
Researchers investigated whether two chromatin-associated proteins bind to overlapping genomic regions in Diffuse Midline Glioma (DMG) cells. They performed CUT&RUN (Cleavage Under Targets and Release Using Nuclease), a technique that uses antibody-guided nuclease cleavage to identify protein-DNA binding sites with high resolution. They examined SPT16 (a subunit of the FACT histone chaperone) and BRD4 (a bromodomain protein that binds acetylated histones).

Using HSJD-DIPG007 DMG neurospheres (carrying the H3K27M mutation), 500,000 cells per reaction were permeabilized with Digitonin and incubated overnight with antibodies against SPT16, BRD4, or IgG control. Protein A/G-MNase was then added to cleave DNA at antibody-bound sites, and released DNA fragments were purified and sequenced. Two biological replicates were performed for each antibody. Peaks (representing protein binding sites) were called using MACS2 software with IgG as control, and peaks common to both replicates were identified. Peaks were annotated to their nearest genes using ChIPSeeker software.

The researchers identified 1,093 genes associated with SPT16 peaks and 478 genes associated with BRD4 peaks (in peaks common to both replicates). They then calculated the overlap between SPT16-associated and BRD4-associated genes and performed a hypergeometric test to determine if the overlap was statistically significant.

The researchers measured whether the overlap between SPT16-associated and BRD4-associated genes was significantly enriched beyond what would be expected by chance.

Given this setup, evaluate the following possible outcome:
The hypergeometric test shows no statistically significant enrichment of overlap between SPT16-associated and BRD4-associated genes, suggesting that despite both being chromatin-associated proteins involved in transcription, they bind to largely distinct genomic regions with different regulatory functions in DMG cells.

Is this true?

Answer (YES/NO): NO